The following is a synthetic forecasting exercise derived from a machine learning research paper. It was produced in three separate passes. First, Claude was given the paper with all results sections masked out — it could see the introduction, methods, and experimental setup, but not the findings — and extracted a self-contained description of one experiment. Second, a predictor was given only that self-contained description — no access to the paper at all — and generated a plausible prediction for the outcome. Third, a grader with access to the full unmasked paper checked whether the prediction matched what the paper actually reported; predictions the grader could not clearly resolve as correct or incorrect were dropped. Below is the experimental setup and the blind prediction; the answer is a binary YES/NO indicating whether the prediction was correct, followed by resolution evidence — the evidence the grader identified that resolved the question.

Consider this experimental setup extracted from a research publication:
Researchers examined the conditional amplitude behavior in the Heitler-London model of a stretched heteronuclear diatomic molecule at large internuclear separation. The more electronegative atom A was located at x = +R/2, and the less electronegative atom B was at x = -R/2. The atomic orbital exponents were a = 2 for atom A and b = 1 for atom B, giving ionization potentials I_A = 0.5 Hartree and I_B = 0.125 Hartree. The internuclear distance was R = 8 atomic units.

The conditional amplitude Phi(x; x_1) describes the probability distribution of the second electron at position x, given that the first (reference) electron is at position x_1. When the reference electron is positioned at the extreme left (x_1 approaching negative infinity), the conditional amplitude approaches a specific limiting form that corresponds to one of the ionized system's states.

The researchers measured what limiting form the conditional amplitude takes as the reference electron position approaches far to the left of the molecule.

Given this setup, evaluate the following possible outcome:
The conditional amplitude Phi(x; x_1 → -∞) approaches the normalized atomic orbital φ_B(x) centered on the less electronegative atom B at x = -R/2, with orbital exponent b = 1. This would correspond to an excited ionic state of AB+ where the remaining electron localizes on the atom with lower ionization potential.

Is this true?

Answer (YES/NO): NO